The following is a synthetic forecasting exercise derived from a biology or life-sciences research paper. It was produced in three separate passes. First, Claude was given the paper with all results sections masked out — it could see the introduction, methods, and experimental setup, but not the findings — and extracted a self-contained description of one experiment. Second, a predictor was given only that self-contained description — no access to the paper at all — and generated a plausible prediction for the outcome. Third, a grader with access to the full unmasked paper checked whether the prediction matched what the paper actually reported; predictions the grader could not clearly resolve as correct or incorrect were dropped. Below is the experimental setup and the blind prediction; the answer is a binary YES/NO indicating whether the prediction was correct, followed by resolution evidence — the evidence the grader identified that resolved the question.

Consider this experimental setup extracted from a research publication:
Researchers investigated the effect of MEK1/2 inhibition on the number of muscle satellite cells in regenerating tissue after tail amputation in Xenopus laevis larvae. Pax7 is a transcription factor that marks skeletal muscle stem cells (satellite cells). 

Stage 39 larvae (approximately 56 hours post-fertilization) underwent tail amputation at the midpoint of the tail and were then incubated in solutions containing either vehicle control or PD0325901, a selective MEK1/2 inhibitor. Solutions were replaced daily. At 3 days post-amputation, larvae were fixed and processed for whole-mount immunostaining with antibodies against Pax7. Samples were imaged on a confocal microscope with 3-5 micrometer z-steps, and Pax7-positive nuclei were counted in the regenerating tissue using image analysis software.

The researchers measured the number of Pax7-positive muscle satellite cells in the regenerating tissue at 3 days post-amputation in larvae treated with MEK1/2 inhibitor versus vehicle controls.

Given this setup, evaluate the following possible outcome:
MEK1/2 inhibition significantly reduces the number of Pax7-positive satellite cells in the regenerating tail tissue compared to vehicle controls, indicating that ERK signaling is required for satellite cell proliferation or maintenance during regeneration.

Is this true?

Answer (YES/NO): YES